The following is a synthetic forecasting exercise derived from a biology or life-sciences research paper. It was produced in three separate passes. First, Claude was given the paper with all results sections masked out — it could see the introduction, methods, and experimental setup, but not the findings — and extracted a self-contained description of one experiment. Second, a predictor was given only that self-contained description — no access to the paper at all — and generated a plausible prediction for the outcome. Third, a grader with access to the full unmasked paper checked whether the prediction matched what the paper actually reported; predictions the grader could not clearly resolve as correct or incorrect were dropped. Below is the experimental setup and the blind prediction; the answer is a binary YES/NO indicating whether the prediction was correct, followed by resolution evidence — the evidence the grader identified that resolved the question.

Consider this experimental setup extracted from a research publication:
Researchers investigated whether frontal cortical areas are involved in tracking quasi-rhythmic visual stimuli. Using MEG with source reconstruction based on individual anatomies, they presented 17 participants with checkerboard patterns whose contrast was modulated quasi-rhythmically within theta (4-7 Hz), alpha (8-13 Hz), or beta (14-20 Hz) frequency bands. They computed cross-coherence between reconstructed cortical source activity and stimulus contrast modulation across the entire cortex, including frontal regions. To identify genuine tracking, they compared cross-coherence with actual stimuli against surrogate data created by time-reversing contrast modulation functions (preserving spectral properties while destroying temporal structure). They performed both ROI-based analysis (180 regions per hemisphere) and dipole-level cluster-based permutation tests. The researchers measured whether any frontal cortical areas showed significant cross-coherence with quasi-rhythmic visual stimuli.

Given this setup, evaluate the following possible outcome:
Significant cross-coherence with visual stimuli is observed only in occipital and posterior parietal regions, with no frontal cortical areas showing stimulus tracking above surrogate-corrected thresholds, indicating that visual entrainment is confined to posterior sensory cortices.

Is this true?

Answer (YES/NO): NO